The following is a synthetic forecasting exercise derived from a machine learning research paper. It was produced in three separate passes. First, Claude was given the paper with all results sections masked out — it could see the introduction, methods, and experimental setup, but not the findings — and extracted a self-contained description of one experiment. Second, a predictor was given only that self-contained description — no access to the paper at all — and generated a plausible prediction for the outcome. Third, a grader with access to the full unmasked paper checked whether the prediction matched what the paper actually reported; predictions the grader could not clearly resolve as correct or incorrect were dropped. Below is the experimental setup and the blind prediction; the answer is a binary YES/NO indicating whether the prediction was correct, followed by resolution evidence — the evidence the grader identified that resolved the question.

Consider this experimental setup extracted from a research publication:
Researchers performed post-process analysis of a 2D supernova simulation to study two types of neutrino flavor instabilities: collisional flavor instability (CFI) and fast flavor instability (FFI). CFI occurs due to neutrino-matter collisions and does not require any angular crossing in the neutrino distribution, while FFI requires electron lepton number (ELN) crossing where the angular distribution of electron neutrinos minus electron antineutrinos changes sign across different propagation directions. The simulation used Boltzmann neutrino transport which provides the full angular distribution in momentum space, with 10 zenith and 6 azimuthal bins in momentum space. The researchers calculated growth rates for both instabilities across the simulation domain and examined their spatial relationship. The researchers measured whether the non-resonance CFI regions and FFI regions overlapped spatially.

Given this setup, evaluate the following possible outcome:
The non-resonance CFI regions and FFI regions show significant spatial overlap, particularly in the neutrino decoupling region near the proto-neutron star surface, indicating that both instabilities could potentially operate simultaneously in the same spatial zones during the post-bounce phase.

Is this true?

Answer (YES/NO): NO